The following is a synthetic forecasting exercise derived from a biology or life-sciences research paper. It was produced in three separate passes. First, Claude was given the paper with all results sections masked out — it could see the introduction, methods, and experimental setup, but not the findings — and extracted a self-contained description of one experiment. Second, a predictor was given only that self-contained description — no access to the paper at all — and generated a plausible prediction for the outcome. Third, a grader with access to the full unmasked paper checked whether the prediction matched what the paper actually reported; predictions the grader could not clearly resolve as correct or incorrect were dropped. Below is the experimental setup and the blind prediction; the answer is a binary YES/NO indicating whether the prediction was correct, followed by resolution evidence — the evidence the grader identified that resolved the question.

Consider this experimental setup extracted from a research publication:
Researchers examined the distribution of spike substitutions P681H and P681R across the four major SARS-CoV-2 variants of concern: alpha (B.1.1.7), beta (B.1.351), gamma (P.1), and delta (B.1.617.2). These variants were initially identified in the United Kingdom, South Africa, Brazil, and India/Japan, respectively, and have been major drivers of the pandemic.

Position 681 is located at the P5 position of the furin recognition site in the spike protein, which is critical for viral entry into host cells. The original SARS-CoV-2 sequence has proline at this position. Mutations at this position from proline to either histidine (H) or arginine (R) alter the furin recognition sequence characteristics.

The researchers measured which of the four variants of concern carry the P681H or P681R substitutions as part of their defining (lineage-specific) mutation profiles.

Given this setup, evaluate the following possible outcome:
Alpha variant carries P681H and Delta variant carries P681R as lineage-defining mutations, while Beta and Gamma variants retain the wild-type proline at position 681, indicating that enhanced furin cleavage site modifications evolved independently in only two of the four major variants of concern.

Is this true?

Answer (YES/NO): YES